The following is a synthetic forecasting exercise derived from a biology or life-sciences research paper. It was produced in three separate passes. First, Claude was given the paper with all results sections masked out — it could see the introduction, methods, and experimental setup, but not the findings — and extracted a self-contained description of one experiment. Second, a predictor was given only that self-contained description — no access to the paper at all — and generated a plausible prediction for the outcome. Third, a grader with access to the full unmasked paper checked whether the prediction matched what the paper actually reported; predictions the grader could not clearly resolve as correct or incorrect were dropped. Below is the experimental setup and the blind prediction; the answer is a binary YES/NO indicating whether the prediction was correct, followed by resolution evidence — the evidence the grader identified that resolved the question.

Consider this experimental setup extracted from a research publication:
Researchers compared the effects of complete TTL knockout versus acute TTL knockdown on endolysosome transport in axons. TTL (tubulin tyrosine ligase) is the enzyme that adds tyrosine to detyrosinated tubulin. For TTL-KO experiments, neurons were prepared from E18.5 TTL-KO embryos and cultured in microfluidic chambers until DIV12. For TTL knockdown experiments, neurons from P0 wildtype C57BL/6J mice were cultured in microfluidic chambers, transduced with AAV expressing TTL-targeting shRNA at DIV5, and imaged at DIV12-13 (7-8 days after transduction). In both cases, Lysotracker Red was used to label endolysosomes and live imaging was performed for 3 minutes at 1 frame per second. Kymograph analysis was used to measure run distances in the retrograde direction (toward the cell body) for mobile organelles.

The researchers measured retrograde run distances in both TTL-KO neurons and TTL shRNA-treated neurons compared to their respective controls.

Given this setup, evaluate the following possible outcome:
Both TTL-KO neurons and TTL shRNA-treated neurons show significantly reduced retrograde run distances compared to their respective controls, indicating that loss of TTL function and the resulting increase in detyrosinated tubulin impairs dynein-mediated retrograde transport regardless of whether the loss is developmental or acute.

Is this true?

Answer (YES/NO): NO